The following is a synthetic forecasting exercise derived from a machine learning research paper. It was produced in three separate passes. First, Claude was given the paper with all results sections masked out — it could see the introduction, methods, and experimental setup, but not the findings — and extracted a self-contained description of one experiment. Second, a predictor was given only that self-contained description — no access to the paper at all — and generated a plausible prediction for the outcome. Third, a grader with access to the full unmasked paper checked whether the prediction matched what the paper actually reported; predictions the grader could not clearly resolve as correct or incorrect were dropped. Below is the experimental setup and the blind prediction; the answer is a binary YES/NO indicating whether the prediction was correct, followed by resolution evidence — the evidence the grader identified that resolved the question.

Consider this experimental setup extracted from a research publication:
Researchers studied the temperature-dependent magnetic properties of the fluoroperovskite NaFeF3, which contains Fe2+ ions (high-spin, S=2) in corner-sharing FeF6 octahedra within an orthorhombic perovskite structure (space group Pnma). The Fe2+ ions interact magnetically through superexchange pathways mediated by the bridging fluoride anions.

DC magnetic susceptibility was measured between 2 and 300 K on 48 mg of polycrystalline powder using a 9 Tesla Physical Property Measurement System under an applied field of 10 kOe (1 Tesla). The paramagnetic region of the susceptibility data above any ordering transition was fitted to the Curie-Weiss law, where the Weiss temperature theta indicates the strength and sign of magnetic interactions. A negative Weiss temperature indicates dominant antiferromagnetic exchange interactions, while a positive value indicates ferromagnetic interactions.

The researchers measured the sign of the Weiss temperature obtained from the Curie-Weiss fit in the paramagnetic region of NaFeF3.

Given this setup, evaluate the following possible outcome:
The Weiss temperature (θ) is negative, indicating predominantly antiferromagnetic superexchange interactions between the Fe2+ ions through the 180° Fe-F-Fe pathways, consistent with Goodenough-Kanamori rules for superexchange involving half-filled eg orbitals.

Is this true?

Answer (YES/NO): YES